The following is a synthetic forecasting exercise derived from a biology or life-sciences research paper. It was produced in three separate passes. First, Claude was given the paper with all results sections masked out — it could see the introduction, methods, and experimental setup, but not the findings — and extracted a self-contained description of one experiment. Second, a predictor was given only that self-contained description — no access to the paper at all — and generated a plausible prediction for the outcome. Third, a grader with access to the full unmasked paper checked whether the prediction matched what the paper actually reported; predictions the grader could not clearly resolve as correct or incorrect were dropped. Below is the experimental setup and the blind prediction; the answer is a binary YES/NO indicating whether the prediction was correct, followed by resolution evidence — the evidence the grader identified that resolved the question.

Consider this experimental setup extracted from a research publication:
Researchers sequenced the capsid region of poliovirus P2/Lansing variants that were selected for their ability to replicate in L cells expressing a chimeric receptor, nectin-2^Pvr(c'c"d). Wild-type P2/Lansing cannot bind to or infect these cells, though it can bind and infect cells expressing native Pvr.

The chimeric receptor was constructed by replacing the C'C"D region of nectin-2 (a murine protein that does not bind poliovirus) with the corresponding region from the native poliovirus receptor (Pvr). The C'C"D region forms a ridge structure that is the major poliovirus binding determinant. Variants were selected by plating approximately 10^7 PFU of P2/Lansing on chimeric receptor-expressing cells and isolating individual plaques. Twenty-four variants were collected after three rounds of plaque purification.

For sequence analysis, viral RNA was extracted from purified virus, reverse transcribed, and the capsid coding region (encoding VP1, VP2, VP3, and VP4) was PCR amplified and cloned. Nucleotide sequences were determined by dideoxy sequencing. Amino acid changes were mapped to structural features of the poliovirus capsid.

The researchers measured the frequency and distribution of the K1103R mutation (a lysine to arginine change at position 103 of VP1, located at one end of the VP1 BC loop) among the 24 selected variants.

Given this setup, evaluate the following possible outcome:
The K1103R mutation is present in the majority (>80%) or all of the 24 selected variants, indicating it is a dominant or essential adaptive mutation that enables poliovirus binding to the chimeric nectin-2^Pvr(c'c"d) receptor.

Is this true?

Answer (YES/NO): YES